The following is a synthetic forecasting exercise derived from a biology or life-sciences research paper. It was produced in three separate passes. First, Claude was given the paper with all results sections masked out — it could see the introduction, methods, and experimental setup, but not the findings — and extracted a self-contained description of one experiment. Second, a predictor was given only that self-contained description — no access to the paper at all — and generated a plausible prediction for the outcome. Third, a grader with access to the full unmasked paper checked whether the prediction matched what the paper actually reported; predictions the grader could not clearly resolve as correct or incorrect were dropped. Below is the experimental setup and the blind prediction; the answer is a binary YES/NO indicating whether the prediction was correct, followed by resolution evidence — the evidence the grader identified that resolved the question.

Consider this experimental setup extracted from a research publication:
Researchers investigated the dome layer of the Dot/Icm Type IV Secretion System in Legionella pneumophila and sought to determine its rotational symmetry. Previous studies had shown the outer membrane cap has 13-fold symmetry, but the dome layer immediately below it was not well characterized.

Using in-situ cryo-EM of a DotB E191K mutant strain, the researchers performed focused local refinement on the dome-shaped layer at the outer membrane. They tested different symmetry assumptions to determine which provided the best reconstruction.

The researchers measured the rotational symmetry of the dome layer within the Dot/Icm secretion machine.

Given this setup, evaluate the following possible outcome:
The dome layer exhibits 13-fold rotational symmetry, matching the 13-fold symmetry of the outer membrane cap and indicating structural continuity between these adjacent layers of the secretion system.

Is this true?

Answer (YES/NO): NO